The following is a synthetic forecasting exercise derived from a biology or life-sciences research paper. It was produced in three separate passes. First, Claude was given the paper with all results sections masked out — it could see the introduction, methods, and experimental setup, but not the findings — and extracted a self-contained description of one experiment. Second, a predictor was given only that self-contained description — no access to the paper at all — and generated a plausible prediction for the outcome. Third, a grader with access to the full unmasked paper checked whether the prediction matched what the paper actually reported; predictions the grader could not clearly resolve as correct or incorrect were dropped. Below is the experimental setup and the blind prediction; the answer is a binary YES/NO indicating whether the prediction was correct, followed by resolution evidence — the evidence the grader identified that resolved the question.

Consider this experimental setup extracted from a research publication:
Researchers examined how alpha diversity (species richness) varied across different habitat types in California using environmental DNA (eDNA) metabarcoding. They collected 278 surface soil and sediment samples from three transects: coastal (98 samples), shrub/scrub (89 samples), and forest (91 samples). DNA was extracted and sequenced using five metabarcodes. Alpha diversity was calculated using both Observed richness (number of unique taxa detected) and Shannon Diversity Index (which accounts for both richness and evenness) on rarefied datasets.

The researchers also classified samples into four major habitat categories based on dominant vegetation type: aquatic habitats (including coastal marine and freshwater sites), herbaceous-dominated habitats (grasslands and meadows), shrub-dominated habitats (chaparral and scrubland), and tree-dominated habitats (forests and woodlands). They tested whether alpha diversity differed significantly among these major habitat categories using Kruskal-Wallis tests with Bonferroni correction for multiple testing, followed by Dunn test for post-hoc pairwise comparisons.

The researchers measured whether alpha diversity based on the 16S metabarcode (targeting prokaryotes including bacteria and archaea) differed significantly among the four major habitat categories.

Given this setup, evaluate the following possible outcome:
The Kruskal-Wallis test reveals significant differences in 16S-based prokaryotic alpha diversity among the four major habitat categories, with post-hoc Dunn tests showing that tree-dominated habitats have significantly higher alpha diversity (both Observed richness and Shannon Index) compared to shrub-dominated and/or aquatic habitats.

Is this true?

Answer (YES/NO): NO